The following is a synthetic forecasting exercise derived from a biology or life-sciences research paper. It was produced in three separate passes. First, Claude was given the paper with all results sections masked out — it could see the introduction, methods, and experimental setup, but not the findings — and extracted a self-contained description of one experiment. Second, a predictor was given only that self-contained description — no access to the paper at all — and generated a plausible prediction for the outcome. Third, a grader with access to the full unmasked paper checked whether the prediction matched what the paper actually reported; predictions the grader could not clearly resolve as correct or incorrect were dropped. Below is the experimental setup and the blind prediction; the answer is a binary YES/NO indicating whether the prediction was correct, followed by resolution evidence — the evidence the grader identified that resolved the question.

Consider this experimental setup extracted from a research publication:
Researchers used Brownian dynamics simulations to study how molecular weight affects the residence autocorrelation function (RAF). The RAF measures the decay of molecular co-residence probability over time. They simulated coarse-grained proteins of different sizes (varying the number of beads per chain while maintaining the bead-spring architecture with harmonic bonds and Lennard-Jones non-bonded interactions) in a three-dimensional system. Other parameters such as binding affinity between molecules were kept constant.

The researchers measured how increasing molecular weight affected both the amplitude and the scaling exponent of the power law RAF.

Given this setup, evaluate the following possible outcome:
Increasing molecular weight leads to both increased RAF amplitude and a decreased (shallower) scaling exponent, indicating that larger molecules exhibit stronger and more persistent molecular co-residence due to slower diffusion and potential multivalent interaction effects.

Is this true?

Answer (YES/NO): NO